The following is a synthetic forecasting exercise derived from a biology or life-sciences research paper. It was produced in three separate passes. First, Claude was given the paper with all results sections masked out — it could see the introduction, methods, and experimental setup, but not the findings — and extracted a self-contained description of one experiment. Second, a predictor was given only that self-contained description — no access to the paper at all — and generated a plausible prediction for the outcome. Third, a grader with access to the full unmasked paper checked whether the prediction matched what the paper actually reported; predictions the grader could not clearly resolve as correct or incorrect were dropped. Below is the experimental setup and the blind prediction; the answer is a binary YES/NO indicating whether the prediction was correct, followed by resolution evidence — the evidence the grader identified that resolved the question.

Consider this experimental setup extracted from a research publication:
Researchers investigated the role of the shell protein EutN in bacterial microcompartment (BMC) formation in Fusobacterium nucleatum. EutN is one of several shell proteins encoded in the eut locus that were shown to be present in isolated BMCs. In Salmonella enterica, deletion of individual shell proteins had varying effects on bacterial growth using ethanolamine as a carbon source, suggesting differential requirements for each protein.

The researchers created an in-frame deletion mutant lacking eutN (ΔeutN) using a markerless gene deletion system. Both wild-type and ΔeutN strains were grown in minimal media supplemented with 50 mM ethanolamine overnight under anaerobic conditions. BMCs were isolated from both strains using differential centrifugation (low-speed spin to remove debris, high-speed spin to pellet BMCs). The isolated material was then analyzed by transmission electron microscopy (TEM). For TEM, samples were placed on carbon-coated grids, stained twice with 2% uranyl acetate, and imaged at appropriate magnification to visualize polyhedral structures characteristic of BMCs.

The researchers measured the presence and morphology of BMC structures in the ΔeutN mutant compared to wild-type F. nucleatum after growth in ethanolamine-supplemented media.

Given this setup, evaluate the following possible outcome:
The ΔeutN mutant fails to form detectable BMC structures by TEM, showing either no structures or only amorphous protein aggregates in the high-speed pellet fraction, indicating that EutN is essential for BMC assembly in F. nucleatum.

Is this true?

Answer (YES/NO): NO